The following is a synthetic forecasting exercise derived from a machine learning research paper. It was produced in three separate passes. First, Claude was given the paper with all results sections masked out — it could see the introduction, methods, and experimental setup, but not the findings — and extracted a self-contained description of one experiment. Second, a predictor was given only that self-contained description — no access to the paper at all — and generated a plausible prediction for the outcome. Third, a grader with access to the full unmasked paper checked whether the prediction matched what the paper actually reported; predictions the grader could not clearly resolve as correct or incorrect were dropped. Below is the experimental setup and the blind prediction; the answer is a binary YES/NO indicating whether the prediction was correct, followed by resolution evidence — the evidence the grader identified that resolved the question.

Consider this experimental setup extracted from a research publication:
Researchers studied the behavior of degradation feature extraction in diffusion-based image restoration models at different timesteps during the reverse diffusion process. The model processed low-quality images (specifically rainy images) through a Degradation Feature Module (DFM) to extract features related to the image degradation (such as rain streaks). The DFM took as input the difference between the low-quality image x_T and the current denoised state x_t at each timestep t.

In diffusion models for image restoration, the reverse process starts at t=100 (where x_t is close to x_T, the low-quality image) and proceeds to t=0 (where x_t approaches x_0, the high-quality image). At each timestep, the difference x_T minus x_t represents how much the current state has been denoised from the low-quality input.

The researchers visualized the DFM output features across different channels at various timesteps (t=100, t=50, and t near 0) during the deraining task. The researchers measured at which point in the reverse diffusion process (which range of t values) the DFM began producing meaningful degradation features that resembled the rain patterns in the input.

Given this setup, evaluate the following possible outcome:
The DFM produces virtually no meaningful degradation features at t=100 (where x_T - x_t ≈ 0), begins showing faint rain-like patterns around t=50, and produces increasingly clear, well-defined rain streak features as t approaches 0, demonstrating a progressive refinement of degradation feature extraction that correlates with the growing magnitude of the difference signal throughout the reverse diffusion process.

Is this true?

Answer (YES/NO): NO